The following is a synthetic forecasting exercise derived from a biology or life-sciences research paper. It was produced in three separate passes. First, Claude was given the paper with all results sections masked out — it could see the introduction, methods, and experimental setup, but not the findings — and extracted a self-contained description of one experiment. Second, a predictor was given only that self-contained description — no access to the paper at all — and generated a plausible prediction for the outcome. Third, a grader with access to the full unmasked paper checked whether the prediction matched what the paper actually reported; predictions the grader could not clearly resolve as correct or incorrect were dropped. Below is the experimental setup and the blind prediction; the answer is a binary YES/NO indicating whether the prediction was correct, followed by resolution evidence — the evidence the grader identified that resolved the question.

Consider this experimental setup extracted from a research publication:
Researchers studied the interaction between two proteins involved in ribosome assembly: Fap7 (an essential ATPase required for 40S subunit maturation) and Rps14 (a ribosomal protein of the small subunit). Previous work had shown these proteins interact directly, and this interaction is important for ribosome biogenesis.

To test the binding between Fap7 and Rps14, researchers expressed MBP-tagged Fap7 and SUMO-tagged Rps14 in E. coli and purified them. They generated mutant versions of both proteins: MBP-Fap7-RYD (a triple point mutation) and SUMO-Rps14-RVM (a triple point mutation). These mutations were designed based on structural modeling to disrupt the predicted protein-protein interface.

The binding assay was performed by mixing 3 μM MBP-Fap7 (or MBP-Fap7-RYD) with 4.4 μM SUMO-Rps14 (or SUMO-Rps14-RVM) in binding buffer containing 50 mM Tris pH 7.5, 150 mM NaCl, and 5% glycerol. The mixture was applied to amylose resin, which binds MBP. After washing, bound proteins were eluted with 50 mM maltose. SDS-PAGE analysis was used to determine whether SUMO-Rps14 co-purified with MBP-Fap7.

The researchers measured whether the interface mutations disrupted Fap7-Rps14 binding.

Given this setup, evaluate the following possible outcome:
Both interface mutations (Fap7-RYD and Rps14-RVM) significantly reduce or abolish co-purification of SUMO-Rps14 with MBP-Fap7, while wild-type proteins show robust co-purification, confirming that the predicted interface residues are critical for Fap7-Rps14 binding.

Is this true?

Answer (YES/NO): YES